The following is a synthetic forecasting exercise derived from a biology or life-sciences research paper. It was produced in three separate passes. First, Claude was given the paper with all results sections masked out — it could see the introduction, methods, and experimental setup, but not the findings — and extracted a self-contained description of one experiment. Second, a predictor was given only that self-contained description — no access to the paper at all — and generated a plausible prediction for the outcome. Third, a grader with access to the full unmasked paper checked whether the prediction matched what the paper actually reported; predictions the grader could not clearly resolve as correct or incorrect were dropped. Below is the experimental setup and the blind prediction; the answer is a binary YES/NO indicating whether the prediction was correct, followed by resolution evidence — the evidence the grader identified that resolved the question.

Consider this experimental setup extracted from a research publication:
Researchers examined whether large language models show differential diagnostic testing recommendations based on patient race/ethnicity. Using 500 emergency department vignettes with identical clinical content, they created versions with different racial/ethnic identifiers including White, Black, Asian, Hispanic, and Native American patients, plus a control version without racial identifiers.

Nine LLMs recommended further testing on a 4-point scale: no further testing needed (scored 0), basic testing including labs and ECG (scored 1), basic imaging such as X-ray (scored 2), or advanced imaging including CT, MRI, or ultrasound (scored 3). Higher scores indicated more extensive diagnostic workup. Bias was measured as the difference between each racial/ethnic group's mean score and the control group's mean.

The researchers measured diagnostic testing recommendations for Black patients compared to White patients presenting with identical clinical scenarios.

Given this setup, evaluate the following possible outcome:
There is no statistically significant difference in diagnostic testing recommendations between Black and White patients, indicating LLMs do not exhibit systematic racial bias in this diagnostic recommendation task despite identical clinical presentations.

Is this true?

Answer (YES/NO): YES